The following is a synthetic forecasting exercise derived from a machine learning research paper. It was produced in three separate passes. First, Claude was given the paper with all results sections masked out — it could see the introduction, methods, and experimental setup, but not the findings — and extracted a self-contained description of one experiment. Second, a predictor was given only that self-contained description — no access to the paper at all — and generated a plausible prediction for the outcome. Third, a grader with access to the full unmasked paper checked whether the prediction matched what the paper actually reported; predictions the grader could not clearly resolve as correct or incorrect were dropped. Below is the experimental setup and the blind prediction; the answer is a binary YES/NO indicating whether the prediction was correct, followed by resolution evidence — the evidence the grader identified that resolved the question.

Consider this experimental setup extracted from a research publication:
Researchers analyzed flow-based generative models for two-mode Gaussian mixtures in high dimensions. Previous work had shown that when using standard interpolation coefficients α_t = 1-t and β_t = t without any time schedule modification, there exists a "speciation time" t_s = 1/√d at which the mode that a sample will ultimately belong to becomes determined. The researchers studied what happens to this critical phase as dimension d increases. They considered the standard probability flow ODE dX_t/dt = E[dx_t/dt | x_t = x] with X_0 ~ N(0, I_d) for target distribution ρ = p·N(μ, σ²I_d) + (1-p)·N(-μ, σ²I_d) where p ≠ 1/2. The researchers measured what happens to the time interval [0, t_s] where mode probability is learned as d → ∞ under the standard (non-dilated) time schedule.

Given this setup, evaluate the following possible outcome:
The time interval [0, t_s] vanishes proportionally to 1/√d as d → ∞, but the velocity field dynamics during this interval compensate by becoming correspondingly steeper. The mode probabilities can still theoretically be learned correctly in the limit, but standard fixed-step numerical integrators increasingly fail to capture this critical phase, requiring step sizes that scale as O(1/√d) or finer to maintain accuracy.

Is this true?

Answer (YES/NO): NO